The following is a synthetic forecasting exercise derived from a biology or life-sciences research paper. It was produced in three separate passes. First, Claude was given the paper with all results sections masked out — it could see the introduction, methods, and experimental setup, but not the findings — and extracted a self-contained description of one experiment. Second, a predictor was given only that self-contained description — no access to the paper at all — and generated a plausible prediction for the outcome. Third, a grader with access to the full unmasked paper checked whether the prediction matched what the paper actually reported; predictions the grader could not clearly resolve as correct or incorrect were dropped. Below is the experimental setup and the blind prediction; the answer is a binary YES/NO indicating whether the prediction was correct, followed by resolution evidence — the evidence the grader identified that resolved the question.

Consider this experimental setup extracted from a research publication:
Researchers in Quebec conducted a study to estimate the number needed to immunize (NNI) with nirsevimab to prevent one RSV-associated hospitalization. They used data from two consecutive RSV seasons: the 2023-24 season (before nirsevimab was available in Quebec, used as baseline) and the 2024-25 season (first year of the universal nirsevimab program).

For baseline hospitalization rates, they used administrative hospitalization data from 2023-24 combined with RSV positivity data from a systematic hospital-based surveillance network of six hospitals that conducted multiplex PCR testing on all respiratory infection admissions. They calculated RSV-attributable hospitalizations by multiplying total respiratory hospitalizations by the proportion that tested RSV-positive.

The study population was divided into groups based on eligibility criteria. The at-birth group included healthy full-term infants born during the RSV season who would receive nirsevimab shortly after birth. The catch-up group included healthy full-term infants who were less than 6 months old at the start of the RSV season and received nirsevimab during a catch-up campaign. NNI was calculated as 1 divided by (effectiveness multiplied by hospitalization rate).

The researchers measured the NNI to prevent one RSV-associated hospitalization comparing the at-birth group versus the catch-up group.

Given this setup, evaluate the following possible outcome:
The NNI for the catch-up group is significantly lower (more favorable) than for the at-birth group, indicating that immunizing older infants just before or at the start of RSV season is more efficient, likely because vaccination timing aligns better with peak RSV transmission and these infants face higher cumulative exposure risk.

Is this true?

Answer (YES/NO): NO